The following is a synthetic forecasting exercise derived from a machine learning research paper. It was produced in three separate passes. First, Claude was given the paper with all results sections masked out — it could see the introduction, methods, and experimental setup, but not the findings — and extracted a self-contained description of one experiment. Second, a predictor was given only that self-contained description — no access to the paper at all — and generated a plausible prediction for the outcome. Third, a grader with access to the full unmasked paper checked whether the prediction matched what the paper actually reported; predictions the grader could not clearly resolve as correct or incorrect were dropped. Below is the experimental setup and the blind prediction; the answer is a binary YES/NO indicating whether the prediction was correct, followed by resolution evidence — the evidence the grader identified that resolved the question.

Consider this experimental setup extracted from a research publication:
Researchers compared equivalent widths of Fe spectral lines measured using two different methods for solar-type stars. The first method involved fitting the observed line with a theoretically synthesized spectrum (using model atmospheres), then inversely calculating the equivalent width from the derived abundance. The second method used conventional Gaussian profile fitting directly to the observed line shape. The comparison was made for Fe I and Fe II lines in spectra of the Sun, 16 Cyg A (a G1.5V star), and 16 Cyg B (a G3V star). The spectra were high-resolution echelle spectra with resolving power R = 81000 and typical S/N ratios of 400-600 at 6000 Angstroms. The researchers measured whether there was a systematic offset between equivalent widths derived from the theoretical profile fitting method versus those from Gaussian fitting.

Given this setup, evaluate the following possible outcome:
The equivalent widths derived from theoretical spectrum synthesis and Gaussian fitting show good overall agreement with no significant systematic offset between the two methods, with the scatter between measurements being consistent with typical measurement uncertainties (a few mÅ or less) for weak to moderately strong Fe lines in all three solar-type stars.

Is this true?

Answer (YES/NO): NO